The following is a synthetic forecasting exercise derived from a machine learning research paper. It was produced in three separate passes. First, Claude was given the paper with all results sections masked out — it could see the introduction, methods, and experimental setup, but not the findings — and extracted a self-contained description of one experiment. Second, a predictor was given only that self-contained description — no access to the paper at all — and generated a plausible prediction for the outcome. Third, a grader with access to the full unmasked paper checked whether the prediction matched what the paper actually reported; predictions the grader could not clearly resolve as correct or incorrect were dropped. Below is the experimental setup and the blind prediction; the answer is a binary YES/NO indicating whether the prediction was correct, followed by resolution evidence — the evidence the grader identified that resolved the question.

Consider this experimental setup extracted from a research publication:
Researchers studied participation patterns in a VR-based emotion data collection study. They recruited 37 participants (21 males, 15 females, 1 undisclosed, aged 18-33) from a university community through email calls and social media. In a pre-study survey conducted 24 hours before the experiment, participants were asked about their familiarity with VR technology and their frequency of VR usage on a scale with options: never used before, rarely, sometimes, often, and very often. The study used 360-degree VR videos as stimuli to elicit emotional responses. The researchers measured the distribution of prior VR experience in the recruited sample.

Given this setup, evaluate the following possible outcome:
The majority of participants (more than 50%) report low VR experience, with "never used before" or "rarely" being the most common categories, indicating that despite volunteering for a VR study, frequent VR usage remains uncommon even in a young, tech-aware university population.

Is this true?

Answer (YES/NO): YES